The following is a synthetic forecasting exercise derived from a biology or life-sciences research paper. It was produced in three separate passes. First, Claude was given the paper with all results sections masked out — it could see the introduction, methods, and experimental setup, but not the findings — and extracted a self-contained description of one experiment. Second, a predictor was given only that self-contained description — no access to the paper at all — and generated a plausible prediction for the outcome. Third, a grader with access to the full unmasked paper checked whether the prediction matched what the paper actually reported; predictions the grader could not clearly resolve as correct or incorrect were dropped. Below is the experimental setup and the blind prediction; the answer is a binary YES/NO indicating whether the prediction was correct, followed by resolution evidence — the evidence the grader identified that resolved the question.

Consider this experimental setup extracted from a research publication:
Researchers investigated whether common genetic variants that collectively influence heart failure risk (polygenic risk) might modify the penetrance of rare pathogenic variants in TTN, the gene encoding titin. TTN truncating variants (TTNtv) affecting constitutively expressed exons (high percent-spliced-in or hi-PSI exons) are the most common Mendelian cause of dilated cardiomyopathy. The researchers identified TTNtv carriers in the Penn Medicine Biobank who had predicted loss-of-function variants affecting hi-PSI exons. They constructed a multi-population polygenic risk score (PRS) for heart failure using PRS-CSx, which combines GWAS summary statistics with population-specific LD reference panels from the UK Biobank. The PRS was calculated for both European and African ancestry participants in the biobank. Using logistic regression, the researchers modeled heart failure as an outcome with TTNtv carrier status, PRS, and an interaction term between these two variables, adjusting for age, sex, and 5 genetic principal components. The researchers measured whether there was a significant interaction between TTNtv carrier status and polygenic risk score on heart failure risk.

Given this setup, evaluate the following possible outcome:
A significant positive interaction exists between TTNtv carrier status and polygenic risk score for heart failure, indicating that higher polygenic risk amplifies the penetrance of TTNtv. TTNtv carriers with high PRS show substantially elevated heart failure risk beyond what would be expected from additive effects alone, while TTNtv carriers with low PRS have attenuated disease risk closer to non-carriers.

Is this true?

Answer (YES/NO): YES